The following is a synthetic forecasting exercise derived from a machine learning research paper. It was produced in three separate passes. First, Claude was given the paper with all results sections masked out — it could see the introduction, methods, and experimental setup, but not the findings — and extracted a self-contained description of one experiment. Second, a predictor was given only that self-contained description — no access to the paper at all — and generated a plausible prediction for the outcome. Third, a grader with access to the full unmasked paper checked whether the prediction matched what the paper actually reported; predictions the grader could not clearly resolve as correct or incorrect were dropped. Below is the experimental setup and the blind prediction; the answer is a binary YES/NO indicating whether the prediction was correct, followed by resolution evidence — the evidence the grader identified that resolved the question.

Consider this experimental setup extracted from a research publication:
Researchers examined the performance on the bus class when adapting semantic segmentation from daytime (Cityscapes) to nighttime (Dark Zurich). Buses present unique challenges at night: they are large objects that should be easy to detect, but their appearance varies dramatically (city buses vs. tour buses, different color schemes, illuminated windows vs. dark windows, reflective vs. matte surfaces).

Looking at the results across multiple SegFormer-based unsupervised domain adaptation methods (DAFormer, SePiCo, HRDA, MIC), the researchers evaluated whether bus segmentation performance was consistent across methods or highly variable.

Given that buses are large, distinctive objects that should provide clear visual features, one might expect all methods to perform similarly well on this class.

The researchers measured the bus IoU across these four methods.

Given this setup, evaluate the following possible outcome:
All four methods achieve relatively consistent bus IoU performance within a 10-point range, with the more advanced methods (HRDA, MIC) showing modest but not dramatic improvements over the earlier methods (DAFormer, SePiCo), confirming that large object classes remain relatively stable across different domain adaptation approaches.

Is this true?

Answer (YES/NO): NO